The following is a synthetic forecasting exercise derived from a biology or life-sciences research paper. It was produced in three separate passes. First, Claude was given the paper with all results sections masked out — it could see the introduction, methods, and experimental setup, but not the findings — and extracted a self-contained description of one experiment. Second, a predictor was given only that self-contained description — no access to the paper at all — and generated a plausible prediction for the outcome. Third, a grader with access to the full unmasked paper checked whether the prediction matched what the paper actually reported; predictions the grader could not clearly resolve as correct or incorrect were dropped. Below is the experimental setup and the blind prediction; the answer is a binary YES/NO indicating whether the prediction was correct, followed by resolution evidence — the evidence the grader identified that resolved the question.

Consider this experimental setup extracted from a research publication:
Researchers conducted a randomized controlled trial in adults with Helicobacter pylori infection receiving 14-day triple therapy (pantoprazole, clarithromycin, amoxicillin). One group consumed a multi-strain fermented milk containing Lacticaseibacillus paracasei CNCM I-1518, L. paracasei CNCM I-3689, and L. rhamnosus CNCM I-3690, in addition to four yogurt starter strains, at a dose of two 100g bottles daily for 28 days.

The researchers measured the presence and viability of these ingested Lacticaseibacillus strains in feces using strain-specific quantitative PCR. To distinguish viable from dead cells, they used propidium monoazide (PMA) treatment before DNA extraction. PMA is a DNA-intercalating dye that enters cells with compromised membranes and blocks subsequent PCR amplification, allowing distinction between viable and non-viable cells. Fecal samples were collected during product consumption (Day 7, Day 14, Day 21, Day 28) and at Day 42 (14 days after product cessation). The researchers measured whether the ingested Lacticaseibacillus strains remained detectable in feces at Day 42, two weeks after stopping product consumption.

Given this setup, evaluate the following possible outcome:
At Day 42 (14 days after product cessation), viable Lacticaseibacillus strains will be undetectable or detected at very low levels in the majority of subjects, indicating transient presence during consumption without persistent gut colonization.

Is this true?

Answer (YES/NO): YES